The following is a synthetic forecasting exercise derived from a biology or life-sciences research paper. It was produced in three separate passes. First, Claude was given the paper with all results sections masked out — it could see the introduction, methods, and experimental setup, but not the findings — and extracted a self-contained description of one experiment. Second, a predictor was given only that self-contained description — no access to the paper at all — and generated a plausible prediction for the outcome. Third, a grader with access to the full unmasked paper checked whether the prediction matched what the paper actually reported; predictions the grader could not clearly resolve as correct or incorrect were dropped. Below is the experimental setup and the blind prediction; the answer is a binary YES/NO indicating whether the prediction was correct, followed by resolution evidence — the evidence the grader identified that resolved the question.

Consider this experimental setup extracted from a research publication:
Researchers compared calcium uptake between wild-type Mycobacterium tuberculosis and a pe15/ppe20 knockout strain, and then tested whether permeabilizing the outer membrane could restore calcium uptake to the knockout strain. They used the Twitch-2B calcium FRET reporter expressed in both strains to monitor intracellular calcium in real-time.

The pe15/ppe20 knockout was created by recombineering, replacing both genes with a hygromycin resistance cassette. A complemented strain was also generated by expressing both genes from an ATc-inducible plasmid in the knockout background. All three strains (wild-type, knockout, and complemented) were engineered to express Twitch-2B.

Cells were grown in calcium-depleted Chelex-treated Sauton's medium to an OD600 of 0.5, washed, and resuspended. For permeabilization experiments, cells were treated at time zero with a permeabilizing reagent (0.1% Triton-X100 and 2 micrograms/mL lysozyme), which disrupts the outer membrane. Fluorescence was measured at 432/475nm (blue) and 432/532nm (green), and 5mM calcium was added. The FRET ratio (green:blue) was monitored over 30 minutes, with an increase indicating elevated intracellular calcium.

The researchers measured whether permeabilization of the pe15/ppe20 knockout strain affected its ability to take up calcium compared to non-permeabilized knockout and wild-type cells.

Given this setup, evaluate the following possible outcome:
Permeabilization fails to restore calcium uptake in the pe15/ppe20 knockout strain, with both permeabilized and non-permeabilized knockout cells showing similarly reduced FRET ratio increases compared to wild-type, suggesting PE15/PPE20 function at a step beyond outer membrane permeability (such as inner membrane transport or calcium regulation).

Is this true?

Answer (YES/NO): NO